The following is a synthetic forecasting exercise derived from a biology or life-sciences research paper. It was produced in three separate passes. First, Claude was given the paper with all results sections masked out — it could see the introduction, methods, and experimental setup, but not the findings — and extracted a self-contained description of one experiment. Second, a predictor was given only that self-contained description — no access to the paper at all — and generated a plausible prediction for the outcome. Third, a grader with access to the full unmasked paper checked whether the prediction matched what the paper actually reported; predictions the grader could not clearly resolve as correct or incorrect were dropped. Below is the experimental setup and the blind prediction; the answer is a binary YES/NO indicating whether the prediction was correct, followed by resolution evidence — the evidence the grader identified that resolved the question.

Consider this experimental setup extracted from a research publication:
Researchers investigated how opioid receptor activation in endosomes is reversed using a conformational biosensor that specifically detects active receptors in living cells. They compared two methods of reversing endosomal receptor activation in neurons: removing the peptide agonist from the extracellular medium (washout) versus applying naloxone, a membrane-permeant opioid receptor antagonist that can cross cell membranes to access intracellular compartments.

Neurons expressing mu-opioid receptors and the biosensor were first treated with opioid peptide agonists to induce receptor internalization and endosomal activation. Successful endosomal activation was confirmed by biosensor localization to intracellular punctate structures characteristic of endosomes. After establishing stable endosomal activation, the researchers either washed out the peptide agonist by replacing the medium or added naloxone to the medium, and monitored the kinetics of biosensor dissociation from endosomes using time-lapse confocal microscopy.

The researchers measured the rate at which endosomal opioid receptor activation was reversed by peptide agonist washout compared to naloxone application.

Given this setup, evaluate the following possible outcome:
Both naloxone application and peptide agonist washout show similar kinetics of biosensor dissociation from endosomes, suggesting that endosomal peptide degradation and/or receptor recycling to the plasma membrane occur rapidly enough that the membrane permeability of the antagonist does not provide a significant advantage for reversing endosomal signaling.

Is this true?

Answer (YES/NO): NO